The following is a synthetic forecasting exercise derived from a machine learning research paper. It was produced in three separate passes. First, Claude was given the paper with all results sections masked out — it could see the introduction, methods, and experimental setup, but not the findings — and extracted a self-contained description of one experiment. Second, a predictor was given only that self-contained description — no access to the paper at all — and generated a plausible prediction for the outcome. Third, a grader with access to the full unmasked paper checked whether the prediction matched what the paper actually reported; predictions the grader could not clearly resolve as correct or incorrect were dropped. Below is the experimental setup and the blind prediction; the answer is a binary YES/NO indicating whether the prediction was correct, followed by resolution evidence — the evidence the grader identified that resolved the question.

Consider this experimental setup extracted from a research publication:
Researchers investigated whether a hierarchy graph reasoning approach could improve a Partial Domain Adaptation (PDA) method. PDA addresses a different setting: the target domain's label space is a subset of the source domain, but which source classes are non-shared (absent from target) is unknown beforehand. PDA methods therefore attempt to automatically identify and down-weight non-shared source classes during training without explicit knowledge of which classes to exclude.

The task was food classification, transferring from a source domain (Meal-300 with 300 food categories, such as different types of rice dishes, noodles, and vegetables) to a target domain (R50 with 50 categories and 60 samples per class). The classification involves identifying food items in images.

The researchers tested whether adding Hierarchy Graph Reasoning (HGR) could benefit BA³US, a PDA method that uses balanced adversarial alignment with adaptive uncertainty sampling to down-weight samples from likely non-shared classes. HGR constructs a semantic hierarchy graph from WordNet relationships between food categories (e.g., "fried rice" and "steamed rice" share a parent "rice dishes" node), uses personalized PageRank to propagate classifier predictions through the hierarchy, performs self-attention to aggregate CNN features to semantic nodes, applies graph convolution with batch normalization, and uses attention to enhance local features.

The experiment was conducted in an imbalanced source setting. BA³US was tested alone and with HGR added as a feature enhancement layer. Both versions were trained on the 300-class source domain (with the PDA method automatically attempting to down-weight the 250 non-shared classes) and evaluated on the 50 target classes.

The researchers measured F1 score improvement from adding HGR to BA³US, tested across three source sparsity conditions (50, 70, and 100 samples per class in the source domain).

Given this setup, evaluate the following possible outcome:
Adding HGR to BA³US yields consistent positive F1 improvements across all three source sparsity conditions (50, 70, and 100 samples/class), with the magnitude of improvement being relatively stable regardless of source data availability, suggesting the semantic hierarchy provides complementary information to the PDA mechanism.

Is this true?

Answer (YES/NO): NO